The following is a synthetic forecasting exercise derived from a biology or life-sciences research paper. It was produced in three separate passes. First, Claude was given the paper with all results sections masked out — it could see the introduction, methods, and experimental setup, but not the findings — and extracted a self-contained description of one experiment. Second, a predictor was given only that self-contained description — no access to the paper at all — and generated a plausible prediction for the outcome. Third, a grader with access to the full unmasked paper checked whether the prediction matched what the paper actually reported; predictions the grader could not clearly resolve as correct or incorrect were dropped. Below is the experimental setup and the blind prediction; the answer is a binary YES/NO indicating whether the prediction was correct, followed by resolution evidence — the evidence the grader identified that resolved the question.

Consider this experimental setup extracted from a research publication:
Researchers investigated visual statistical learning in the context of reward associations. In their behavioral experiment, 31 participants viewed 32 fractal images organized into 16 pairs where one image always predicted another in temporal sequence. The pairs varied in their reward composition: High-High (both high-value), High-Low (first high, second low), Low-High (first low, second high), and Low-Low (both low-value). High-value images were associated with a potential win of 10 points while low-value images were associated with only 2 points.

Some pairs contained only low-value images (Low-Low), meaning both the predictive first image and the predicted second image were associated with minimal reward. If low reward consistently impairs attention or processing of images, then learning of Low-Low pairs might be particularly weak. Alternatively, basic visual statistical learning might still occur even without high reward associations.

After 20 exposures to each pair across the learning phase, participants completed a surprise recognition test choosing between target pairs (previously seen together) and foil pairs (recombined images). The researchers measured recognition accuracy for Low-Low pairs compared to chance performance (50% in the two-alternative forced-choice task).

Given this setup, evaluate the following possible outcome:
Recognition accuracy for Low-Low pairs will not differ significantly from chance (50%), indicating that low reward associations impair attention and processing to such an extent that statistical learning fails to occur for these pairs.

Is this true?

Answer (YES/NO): YES